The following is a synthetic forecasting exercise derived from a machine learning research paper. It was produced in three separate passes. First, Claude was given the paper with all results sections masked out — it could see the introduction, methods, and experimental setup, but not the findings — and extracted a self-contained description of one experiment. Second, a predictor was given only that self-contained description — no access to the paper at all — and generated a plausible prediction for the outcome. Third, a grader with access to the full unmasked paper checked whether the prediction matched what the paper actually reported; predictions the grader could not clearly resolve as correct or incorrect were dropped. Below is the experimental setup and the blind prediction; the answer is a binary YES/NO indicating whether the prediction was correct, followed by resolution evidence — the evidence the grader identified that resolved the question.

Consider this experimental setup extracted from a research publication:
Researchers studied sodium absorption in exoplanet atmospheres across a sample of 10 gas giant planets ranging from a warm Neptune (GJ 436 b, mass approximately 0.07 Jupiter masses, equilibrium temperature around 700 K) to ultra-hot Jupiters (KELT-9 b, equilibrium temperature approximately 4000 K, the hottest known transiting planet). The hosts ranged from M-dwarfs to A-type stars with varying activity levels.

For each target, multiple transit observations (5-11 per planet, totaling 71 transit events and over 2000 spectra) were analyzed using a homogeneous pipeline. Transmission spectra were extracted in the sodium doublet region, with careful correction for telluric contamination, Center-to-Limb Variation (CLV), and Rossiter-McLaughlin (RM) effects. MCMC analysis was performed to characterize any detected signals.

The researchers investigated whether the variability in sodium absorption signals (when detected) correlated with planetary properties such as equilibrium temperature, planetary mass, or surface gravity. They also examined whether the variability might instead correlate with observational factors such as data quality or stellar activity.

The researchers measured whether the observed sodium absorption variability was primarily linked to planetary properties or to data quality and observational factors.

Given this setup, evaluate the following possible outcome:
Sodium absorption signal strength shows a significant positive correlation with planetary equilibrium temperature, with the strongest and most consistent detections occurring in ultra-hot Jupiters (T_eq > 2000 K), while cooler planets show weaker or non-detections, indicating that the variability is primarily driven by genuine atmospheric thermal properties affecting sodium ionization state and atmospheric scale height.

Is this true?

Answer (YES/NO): NO